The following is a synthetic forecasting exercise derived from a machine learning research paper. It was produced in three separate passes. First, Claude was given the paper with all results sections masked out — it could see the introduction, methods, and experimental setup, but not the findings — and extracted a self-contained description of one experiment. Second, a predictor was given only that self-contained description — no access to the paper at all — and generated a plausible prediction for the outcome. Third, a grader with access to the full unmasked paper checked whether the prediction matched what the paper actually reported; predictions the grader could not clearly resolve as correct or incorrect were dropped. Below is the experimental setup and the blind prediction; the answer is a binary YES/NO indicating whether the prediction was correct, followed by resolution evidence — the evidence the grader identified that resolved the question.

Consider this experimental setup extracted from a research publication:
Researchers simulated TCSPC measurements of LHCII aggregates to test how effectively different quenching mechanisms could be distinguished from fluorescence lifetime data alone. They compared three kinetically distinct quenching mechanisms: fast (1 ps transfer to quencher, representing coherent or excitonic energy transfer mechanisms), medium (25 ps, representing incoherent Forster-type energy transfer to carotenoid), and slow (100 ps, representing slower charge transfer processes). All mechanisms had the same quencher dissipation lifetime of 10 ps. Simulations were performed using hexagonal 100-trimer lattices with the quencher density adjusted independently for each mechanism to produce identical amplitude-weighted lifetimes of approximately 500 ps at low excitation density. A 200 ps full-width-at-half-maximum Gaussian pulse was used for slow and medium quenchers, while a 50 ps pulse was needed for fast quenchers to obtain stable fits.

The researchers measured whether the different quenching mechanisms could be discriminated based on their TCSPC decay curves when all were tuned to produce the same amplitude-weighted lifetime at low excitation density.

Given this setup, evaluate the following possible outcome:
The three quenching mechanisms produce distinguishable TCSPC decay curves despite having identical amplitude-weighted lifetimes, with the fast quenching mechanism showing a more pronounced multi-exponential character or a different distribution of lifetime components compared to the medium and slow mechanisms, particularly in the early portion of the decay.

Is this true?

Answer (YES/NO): YES